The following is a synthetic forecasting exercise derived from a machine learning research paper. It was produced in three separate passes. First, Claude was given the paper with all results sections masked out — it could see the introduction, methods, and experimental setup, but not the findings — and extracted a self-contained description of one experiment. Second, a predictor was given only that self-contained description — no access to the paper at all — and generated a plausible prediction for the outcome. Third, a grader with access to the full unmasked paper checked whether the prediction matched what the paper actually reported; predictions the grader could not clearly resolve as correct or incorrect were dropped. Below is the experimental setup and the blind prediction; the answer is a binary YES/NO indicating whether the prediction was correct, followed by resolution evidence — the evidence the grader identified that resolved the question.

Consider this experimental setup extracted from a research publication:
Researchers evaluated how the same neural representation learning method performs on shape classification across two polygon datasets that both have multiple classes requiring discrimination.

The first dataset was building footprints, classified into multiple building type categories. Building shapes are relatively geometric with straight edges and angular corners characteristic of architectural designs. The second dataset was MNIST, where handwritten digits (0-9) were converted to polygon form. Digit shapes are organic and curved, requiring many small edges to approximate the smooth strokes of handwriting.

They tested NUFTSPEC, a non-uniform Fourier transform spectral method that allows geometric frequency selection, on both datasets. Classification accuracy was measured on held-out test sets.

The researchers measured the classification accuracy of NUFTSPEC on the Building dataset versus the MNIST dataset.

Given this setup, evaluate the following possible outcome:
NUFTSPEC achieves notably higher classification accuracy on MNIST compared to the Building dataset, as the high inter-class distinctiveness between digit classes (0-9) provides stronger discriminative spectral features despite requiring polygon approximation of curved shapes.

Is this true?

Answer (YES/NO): YES